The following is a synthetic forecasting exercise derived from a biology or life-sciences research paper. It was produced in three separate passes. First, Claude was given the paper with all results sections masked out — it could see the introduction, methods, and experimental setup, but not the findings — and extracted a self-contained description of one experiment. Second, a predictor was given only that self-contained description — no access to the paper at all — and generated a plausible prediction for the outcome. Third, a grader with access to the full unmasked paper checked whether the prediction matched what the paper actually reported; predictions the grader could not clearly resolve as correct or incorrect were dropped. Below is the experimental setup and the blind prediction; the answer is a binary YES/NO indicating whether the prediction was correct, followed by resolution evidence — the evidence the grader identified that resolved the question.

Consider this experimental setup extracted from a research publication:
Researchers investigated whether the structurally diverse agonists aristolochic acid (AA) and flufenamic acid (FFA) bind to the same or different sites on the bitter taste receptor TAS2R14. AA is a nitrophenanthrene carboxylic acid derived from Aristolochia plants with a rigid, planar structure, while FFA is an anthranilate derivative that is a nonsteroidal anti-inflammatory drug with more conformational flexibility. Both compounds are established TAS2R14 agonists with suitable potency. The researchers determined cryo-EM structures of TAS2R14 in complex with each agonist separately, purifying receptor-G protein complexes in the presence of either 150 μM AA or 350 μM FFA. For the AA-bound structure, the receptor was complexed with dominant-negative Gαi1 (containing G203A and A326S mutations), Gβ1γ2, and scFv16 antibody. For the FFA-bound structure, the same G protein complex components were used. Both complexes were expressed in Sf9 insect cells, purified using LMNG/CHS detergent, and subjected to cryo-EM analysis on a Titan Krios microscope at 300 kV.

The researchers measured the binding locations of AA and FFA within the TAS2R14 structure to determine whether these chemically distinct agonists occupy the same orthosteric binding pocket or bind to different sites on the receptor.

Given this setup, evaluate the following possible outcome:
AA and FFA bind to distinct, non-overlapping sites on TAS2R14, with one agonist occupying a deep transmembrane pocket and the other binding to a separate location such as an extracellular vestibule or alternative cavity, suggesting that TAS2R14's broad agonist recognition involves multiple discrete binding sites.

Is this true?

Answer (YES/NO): NO